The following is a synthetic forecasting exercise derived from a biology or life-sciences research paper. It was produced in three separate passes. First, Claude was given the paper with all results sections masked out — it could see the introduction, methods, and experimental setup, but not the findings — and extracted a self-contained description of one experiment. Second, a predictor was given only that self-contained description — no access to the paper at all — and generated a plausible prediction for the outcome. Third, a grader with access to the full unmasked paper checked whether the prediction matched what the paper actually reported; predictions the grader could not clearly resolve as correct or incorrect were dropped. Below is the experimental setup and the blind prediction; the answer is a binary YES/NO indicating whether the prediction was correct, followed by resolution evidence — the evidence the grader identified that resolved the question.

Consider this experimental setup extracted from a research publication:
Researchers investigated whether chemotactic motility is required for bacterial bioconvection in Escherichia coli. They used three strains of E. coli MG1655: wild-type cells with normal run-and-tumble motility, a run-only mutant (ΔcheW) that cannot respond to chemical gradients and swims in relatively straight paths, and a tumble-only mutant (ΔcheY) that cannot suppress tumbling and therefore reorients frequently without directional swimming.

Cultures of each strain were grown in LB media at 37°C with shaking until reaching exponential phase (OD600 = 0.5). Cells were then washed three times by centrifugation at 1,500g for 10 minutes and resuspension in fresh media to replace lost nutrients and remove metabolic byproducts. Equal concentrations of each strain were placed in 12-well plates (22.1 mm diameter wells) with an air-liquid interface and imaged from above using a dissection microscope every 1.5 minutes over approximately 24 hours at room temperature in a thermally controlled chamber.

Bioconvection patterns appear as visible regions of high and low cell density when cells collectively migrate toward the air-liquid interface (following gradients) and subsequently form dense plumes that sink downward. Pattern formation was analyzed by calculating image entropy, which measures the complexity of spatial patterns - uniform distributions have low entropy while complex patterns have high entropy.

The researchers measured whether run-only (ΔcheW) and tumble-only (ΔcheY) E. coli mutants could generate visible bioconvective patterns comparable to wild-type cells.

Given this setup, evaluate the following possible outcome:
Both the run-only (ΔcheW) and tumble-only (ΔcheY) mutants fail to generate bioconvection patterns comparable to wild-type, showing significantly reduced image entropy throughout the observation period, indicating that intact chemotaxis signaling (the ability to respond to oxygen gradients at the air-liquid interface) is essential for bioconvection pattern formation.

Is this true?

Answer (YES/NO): NO